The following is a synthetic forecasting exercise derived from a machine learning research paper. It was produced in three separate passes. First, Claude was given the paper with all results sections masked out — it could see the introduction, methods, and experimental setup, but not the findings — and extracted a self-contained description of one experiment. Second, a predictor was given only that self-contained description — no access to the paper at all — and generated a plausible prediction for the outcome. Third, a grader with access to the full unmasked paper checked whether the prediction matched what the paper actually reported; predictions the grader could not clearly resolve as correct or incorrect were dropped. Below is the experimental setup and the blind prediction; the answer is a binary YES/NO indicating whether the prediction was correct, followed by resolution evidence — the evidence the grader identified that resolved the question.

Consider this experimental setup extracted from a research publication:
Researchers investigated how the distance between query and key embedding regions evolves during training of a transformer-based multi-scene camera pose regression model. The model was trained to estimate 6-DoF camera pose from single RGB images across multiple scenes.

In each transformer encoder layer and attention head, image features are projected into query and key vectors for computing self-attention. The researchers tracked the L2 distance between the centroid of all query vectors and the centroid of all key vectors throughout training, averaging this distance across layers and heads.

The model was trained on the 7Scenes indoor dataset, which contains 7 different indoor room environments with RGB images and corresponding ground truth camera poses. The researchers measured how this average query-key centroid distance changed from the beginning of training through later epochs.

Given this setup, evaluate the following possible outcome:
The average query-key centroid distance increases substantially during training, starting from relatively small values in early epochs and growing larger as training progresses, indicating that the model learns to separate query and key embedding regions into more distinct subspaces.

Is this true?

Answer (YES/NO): YES